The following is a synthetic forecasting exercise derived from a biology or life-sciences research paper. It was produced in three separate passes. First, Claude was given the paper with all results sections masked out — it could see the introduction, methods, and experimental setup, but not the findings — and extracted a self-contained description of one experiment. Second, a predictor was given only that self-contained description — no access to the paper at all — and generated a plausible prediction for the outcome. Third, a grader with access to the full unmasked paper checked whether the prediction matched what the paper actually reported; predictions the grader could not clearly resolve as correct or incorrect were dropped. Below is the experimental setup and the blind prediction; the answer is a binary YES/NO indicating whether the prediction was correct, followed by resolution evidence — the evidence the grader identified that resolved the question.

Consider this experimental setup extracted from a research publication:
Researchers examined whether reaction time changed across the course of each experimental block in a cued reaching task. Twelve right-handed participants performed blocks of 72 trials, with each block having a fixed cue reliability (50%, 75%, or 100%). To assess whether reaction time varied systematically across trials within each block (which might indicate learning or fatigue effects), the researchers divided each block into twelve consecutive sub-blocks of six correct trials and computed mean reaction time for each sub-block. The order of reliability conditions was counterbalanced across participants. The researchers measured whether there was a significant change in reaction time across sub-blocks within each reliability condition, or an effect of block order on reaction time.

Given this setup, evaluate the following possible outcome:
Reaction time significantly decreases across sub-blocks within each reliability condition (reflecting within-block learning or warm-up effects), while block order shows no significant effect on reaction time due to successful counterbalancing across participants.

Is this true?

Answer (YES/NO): NO